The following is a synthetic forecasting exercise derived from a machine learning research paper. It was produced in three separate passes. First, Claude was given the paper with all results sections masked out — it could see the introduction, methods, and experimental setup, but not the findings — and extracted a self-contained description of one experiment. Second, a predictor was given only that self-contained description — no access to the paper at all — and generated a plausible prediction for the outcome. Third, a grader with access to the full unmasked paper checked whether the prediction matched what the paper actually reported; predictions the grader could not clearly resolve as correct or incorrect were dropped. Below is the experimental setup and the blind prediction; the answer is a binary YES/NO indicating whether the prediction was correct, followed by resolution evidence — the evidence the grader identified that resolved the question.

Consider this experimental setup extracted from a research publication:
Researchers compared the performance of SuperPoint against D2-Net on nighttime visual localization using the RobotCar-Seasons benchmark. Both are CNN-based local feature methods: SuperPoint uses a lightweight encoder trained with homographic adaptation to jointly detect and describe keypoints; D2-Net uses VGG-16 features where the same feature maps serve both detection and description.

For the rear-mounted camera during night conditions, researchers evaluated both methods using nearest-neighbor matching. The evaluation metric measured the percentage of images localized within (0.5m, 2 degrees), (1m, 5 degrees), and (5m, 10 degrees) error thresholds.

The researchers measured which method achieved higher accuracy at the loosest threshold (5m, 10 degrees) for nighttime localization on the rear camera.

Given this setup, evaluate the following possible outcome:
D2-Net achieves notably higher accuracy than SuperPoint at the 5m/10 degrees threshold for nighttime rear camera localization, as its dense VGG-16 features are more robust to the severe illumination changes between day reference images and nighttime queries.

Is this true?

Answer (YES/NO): YES